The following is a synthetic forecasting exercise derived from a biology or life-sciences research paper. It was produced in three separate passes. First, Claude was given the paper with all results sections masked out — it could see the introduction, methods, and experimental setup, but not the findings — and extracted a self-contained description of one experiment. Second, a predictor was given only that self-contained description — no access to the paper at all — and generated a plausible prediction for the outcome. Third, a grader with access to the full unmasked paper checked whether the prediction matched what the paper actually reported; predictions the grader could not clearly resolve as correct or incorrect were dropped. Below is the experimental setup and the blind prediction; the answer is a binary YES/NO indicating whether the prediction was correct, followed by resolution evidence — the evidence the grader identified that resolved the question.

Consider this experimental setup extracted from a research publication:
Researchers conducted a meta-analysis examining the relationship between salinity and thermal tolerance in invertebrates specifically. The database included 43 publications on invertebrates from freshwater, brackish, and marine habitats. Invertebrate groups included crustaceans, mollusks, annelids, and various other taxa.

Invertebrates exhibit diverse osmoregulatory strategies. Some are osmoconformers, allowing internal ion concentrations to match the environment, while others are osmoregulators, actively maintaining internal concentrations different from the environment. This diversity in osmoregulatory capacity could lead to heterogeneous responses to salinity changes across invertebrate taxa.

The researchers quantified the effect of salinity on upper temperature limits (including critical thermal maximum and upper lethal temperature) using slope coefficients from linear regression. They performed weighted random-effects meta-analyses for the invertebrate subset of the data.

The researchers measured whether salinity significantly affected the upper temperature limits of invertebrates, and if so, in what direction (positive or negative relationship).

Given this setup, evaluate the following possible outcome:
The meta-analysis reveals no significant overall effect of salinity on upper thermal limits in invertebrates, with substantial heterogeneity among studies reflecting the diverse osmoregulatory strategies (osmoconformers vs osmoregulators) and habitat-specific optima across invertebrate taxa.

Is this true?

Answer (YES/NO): NO